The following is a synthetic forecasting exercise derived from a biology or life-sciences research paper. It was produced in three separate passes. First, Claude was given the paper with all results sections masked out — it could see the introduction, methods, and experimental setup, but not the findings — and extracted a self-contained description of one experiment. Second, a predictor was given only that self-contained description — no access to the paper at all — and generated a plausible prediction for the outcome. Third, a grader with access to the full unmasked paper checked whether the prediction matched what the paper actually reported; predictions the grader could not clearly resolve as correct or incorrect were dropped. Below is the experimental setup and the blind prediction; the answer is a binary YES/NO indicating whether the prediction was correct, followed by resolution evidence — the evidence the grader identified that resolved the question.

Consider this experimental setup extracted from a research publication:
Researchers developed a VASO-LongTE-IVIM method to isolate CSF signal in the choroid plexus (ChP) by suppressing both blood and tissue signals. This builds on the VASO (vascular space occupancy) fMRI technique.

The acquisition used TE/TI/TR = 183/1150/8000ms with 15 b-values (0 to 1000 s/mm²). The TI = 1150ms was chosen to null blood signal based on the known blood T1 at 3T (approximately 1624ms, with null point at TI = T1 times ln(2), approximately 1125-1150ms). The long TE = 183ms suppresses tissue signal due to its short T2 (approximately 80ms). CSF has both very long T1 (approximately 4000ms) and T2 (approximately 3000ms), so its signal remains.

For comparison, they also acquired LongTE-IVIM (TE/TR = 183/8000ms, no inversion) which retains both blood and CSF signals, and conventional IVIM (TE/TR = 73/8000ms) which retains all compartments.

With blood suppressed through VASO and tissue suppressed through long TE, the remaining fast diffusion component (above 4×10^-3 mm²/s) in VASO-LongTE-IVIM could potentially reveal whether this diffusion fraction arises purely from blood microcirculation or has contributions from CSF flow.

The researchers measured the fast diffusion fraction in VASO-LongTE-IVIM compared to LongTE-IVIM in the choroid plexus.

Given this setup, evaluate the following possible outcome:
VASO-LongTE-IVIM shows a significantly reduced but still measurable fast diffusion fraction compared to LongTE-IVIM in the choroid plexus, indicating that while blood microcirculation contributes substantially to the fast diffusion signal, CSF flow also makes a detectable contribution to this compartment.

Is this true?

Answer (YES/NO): YES